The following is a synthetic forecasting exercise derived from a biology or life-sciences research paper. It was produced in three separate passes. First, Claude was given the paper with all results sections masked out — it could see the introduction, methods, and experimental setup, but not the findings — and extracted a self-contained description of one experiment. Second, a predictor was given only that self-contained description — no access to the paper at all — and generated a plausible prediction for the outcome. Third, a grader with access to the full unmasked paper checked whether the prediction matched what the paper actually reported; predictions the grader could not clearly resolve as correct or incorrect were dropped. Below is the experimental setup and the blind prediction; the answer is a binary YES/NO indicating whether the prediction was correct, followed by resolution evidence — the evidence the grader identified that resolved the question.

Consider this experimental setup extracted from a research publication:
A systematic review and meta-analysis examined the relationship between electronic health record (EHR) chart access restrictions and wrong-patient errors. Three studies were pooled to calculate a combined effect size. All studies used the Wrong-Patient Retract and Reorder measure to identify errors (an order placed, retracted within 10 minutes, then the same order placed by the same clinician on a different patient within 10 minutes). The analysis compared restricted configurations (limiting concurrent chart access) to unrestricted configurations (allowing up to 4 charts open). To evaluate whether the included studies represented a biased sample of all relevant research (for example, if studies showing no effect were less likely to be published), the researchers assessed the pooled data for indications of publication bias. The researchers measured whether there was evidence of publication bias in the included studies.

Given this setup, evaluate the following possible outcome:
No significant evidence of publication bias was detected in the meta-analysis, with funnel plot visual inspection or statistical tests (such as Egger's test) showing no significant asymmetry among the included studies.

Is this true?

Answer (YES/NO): YES